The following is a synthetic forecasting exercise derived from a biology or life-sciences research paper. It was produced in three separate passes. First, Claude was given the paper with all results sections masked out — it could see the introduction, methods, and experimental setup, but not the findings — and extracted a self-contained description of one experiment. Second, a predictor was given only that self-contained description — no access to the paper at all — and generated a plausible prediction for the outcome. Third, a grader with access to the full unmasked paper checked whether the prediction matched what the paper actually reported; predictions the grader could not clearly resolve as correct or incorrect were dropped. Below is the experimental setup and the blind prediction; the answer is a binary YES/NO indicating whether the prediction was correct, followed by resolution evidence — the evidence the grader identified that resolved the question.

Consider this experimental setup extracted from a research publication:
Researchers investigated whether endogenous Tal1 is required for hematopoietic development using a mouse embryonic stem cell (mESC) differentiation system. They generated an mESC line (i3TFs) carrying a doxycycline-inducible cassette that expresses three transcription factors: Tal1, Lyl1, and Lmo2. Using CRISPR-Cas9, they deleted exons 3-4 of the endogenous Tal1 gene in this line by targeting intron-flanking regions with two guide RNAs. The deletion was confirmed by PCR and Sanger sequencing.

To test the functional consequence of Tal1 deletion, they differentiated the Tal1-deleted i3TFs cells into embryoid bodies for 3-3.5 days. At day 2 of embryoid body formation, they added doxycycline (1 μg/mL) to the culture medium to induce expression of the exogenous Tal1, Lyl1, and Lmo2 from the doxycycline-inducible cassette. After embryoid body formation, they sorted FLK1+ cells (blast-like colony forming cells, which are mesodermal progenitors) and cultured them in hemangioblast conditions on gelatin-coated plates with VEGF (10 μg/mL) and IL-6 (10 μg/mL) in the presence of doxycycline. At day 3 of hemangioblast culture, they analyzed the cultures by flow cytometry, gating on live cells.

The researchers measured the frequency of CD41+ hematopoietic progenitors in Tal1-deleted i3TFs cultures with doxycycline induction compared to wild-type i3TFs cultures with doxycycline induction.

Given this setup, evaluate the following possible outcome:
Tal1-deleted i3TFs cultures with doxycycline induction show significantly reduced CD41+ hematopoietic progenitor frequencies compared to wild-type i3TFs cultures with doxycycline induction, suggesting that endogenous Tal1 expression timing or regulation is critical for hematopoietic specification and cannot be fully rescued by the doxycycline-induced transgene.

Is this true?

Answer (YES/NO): NO